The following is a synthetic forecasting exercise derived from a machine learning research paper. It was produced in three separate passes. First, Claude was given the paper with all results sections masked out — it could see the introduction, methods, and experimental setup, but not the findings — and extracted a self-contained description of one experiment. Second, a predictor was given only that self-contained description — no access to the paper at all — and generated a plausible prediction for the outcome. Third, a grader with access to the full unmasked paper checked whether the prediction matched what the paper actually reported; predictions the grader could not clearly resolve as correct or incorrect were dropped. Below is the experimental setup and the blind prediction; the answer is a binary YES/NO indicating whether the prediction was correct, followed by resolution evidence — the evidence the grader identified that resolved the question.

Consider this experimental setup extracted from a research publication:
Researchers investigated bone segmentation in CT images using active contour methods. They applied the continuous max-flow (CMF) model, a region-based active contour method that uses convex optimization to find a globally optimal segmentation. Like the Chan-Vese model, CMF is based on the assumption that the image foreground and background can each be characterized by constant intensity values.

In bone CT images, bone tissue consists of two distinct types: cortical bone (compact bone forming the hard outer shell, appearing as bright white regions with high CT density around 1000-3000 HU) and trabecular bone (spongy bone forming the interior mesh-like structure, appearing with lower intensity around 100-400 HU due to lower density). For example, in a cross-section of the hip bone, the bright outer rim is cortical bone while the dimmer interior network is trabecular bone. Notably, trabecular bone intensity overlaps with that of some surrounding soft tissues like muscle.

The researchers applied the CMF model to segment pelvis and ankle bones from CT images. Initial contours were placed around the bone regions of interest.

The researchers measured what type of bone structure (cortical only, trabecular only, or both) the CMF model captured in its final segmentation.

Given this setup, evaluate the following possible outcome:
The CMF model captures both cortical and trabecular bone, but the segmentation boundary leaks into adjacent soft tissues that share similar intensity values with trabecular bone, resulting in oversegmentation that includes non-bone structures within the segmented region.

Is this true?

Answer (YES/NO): NO